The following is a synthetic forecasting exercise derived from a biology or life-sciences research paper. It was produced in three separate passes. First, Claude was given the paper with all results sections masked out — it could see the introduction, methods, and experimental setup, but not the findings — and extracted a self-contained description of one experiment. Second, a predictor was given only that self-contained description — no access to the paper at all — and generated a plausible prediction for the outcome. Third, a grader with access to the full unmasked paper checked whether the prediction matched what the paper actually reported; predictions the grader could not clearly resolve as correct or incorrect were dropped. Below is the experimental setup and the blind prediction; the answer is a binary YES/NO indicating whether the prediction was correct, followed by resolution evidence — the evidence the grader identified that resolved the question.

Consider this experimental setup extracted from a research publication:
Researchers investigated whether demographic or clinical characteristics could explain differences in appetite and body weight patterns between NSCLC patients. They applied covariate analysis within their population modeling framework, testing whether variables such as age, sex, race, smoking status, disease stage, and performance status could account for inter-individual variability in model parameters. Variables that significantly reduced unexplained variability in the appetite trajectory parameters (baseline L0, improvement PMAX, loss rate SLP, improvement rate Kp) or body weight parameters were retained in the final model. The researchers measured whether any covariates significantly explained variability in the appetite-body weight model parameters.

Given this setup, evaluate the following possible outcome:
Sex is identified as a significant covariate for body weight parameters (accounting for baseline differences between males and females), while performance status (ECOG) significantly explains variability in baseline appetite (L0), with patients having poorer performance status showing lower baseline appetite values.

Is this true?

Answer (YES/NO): NO